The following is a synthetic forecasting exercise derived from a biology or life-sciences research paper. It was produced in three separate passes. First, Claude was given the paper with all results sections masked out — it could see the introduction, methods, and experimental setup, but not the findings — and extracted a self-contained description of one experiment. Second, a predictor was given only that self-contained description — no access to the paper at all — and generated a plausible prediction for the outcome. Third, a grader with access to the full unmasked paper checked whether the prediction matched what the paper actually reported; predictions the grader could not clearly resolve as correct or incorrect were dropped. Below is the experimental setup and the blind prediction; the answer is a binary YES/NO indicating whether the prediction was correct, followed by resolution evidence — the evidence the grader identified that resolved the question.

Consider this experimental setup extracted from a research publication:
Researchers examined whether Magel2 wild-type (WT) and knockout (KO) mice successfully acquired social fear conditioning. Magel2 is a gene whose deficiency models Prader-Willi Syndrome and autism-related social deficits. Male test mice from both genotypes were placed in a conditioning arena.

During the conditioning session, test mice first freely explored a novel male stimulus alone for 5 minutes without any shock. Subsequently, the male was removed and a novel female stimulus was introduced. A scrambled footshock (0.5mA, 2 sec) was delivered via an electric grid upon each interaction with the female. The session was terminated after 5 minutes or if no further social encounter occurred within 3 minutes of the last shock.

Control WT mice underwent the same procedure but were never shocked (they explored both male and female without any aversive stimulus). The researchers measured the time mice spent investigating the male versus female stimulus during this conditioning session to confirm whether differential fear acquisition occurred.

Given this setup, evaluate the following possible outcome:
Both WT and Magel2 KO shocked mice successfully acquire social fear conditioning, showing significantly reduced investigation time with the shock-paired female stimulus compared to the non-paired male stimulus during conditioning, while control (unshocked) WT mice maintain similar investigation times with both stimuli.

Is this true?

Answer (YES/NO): YES